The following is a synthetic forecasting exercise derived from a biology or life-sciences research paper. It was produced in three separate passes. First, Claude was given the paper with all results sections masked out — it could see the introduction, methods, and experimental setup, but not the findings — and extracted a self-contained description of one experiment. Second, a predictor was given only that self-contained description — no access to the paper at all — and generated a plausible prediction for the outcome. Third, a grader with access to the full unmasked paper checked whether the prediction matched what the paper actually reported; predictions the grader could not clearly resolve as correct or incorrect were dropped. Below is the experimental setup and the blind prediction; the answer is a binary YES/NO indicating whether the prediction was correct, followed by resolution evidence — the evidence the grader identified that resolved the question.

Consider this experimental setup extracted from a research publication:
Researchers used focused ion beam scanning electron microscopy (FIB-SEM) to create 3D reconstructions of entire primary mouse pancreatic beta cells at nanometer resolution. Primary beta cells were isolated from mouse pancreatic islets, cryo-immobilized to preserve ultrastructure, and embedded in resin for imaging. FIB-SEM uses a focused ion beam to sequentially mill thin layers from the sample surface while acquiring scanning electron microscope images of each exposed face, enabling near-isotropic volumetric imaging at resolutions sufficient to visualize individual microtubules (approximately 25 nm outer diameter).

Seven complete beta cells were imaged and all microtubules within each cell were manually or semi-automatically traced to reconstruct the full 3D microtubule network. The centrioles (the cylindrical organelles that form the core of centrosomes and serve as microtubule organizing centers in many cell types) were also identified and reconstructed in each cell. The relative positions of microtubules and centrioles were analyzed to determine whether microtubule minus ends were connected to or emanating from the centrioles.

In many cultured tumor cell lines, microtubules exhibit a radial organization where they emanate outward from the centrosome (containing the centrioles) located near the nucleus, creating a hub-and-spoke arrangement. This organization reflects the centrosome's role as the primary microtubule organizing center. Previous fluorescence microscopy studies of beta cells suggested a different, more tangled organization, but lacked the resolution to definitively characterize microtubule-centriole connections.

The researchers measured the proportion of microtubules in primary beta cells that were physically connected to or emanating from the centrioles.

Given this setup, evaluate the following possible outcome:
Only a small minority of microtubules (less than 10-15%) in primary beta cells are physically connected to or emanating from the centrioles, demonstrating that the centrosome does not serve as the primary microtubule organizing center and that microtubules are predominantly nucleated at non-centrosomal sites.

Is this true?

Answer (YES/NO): YES